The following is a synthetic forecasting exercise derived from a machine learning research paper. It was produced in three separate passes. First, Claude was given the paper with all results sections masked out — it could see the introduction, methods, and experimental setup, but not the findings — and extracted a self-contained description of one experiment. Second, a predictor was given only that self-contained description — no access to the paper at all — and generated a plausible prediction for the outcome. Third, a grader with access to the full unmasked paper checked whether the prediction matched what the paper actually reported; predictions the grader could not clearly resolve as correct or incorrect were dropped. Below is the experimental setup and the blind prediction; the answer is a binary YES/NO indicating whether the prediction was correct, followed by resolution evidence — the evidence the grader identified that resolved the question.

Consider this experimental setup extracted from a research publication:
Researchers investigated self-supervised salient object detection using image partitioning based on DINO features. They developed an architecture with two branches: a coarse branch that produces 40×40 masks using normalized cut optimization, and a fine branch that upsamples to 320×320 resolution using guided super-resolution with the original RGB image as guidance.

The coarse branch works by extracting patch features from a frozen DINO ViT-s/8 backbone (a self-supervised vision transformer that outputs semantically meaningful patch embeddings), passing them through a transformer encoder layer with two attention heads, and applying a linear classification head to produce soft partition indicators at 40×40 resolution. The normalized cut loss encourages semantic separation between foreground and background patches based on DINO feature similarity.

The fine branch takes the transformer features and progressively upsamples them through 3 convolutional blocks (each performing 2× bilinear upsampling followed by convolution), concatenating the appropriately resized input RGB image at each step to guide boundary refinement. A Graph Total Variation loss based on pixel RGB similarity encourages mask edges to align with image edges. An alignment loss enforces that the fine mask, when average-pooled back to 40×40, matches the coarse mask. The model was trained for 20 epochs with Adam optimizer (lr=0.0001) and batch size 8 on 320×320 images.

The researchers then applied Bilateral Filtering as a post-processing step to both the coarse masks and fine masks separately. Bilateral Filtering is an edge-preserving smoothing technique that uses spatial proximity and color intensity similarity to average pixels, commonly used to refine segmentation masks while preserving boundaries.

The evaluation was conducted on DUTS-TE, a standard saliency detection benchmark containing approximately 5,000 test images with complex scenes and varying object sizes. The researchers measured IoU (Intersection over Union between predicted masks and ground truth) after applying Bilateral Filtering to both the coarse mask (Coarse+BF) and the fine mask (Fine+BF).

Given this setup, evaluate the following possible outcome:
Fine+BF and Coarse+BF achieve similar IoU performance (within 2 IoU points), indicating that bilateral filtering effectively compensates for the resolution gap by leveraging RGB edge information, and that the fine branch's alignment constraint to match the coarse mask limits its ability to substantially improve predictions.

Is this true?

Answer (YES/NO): YES